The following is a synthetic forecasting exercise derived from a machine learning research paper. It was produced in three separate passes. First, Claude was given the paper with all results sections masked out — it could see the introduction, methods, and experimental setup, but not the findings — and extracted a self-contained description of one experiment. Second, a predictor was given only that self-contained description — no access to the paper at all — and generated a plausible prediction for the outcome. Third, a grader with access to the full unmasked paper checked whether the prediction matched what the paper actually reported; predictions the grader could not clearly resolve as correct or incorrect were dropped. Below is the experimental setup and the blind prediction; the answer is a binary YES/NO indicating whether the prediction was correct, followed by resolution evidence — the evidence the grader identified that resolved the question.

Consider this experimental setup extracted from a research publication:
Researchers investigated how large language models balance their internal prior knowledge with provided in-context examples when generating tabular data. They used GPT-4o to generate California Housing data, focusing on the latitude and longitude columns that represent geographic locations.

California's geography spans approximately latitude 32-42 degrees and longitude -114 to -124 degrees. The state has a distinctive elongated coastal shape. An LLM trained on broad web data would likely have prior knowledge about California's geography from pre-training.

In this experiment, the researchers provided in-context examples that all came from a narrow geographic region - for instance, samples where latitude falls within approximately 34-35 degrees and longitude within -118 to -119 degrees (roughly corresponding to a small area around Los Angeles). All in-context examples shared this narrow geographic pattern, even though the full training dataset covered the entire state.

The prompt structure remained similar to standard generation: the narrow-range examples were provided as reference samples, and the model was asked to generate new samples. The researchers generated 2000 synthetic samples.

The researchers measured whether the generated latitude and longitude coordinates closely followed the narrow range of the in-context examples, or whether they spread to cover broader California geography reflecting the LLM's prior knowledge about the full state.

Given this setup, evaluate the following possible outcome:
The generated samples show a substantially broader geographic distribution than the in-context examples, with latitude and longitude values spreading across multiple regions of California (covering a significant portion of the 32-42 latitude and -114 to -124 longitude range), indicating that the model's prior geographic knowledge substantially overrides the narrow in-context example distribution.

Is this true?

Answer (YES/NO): NO